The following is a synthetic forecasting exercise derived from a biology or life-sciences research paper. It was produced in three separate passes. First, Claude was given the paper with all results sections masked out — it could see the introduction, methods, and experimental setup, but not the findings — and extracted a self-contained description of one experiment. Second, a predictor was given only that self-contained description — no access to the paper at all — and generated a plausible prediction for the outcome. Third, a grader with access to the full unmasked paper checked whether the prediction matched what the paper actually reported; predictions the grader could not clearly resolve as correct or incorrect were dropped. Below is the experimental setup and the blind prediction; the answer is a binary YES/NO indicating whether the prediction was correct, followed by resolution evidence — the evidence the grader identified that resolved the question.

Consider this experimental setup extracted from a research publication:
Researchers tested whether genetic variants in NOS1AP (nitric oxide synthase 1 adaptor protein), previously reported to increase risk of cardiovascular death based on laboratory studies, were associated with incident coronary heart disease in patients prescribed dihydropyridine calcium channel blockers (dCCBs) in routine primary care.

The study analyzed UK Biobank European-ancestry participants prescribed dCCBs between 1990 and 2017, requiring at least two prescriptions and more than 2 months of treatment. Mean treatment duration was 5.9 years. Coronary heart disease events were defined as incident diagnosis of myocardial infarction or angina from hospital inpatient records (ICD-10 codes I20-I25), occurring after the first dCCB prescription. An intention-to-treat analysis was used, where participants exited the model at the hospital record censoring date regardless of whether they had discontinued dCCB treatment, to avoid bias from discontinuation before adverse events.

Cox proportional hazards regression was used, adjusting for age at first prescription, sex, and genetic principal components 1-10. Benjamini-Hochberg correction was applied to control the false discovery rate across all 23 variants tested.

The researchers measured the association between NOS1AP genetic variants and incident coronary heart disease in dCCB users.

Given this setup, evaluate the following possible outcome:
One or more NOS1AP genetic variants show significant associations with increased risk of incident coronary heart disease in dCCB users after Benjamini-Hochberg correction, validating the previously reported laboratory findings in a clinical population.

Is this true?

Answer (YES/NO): NO